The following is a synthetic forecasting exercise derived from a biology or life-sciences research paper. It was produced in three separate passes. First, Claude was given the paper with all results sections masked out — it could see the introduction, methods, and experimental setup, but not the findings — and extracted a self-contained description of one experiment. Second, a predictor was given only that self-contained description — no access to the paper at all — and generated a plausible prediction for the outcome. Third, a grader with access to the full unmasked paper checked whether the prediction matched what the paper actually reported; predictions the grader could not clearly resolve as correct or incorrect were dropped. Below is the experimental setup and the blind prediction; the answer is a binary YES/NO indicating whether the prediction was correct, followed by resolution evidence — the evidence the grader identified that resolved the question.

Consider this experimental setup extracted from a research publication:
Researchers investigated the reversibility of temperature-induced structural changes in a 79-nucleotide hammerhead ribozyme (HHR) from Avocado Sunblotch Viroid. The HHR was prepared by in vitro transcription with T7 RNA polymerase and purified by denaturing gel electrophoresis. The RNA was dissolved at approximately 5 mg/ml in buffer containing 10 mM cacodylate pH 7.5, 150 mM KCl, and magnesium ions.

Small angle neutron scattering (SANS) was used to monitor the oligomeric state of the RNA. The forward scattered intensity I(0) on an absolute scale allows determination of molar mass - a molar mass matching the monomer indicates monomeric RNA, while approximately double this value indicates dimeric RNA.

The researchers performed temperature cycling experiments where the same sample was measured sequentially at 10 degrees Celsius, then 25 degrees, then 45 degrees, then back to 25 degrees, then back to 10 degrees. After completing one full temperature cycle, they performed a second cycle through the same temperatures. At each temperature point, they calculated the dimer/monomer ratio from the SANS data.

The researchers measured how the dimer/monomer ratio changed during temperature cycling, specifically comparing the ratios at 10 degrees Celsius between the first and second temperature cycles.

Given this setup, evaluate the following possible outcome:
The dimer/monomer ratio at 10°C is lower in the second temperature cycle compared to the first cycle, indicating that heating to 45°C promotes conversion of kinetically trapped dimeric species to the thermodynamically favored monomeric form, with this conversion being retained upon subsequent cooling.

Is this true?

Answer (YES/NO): YES